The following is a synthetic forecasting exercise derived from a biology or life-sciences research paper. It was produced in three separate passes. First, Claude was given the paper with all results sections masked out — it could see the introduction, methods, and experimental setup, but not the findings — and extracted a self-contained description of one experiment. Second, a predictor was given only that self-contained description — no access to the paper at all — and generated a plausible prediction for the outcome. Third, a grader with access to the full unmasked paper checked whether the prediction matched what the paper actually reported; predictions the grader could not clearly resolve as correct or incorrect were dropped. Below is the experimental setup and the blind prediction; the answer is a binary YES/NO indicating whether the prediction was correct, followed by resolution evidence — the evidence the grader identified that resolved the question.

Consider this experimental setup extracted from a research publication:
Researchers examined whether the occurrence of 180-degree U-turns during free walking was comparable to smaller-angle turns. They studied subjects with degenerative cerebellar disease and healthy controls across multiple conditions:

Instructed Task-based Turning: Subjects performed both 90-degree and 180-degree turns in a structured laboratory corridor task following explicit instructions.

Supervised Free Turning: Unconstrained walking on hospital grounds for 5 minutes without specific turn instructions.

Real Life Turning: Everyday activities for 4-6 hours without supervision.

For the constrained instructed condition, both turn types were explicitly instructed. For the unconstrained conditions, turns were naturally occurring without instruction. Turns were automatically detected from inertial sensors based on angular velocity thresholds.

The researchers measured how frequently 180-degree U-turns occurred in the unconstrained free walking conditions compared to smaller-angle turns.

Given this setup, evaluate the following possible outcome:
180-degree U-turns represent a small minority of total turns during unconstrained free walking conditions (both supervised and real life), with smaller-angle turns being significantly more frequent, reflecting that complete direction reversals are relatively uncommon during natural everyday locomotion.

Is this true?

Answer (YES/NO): YES